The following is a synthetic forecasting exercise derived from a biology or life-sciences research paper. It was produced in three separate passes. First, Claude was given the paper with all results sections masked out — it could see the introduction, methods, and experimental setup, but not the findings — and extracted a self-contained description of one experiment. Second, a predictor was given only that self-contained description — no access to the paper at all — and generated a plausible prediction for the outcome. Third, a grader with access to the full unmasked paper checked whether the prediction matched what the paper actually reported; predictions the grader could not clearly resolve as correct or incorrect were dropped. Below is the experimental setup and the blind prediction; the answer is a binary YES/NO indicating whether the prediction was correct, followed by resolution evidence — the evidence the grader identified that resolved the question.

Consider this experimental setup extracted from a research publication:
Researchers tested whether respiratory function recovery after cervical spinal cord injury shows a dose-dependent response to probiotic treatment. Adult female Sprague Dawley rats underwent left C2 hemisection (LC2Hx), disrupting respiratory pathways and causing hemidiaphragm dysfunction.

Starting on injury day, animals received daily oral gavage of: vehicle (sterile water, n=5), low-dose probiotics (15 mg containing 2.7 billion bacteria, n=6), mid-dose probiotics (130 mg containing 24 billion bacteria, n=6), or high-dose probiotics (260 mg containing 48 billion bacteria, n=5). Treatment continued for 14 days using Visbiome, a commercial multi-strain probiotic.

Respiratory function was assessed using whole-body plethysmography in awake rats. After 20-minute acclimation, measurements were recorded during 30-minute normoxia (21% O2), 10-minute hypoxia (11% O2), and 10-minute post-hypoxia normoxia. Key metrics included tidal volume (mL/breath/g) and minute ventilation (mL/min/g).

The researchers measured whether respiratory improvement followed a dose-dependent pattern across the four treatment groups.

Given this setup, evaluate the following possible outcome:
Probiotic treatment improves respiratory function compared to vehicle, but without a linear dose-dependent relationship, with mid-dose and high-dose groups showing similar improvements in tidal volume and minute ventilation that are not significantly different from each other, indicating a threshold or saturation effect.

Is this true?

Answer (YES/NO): NO